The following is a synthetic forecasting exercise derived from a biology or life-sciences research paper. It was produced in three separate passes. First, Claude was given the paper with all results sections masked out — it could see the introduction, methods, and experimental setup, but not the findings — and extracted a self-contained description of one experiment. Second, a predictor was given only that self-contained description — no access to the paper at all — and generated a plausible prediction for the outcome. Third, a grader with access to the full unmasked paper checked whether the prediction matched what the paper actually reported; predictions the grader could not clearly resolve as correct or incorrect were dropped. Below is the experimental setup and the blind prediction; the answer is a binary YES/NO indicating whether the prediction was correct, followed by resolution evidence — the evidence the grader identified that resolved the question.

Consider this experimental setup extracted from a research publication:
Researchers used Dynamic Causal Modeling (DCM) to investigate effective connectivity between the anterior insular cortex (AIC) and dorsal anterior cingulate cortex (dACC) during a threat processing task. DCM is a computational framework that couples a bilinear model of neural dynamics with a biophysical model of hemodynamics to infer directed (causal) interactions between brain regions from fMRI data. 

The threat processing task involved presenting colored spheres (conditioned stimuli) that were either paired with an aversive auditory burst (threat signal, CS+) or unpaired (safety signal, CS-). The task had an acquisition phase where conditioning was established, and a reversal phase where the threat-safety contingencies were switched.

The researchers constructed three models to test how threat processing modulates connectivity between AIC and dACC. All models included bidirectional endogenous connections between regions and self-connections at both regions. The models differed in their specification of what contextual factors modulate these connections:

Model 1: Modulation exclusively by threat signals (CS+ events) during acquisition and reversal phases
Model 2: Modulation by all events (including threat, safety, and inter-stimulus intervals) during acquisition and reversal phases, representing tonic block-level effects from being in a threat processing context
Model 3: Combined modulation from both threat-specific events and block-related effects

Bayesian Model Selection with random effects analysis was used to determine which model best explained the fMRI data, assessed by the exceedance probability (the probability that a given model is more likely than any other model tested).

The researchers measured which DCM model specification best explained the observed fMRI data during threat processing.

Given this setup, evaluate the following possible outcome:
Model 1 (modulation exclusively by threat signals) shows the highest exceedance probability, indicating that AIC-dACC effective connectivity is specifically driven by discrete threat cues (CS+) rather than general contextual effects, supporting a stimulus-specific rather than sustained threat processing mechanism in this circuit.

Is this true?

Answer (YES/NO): YES